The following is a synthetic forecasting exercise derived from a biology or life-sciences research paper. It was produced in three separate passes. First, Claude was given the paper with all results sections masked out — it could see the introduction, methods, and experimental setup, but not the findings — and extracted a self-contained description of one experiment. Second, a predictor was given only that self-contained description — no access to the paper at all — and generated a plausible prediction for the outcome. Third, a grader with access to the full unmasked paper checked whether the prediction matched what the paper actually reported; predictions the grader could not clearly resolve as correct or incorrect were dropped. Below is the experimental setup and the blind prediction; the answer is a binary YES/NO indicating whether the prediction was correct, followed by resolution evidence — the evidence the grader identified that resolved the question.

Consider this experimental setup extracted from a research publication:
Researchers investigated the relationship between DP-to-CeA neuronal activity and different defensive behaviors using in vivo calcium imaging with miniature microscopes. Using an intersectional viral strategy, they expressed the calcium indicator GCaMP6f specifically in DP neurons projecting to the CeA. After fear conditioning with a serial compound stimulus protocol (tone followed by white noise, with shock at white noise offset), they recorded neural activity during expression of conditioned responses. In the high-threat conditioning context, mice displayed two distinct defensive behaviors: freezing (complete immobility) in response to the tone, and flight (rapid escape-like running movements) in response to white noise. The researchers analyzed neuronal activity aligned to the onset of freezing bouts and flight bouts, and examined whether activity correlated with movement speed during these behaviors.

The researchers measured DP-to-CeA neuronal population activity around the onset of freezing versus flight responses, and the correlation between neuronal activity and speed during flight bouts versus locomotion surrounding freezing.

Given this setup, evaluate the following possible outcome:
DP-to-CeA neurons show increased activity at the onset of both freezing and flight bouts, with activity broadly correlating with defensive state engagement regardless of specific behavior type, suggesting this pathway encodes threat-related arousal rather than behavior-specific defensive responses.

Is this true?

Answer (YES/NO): NO